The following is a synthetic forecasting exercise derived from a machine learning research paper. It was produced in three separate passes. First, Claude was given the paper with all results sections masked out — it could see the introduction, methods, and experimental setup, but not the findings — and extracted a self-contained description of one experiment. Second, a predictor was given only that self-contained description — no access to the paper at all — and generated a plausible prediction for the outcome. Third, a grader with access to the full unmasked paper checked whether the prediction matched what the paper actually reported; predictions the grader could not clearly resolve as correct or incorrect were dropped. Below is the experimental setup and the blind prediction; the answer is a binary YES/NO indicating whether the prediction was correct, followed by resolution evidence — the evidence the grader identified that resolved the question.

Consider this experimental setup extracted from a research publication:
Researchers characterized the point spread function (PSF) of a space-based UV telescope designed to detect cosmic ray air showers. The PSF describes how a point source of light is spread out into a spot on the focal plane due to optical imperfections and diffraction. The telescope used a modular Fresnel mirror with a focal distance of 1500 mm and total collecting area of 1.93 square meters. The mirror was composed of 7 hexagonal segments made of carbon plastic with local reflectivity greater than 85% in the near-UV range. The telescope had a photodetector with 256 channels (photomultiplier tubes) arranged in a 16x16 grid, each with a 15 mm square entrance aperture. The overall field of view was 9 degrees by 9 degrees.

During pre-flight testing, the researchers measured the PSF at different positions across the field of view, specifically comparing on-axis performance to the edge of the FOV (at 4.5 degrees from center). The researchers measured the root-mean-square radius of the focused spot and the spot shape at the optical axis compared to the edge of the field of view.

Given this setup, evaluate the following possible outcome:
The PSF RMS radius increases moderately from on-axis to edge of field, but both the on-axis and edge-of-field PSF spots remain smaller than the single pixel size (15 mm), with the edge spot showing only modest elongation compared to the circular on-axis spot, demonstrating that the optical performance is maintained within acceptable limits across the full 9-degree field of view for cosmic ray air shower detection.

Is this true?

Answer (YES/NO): YES